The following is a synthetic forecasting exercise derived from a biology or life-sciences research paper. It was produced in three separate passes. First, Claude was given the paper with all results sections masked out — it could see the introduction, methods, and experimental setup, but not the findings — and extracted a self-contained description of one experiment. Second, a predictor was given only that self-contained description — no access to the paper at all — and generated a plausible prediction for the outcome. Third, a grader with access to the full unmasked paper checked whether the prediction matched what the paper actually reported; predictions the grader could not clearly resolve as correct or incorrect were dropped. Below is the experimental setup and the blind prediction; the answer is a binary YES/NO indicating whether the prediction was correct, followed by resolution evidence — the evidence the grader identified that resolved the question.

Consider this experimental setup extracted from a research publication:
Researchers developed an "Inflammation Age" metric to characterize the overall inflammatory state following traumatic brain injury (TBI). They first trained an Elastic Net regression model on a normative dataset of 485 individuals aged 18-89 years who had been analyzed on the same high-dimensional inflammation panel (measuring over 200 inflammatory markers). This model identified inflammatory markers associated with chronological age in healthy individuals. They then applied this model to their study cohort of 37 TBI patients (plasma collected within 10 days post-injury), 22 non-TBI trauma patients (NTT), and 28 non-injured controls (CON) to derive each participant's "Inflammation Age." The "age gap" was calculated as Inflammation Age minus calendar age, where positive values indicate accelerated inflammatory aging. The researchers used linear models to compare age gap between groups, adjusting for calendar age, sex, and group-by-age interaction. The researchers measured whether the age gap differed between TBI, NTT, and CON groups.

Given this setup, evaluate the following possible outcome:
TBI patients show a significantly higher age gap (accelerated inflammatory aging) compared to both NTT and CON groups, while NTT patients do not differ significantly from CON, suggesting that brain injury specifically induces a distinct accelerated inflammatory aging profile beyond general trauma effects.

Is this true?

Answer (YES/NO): NO